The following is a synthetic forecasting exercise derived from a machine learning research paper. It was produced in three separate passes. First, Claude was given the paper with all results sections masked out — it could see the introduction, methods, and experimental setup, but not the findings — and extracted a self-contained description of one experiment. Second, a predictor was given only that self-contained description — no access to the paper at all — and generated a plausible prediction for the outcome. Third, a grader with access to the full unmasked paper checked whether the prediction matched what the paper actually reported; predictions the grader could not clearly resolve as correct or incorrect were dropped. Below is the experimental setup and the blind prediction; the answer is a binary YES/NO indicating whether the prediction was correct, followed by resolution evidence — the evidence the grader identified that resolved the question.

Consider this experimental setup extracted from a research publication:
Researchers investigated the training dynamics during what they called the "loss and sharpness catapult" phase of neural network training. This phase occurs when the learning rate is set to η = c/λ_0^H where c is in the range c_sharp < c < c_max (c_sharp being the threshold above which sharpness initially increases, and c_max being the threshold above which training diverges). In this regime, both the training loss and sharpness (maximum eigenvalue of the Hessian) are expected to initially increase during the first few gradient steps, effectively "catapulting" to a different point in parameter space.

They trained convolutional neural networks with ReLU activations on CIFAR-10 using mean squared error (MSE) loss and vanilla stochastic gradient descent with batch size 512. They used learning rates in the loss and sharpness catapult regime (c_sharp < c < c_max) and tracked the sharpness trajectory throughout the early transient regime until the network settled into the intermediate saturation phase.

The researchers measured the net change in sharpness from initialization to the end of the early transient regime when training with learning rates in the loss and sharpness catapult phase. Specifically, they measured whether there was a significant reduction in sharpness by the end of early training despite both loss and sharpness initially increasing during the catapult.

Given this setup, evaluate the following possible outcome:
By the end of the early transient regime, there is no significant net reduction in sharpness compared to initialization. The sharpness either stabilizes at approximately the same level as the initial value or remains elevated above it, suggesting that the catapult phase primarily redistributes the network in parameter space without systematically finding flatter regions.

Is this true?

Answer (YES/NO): NO